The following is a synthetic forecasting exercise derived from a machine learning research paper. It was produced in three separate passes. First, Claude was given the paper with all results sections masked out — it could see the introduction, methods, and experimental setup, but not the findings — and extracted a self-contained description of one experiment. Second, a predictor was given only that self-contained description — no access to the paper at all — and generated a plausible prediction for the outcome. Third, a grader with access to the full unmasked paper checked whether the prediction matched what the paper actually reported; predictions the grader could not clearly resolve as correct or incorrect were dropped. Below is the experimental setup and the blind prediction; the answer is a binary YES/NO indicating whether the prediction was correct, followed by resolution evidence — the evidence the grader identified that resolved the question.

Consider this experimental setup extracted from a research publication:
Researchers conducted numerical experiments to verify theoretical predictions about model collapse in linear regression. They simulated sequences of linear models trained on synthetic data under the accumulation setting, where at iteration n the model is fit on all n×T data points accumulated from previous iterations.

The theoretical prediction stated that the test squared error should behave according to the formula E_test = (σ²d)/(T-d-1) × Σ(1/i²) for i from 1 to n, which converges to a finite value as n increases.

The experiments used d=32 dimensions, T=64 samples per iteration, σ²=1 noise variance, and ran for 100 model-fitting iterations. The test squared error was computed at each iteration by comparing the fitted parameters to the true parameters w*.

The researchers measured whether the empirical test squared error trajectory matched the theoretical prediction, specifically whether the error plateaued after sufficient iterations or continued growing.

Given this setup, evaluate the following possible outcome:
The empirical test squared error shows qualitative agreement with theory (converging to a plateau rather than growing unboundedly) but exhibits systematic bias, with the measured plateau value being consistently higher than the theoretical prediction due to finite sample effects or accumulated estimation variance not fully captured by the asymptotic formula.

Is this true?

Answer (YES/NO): NO